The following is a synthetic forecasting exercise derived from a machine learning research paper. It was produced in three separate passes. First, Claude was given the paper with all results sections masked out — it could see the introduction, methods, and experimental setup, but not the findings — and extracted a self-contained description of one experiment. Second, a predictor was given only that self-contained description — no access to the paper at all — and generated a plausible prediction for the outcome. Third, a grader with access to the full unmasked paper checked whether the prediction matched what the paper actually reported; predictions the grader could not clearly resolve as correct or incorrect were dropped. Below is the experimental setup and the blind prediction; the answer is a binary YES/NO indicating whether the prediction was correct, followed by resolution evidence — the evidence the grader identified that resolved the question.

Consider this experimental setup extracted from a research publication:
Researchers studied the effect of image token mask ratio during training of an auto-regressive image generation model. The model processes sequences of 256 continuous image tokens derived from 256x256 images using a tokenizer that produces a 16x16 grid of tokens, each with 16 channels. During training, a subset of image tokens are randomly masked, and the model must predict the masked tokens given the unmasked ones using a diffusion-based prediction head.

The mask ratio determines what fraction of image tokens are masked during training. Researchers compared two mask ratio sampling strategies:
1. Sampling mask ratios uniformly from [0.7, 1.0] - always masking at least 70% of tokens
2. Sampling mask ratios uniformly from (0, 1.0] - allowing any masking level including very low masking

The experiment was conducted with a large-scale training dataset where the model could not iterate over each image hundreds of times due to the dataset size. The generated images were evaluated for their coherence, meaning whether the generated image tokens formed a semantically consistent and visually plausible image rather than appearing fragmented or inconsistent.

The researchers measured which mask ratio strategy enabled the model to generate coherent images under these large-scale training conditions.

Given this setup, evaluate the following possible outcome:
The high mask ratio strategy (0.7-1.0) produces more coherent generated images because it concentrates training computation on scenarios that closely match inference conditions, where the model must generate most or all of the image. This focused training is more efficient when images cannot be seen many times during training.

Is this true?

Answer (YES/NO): NO